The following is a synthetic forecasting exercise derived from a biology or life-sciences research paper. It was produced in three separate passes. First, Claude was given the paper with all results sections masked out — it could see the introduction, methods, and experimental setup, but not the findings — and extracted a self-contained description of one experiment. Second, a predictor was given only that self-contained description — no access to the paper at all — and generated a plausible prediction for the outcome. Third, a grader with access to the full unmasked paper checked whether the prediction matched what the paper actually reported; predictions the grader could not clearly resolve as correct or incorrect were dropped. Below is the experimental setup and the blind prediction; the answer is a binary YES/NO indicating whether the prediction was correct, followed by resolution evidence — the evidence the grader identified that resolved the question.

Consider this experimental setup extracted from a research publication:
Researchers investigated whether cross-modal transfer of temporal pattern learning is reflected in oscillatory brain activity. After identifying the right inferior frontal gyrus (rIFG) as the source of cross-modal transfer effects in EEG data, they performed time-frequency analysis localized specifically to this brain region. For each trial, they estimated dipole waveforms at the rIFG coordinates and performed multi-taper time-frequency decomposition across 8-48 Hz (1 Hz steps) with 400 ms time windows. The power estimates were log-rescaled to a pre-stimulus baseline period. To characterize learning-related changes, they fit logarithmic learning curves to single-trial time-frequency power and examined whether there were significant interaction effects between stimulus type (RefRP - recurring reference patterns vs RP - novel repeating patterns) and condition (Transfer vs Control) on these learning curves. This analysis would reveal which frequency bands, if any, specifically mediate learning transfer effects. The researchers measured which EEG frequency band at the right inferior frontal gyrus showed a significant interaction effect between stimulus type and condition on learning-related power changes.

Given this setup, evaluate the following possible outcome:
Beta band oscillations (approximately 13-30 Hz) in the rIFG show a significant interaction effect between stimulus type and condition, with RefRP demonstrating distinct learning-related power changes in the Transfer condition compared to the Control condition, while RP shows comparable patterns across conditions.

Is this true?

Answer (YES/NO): YES